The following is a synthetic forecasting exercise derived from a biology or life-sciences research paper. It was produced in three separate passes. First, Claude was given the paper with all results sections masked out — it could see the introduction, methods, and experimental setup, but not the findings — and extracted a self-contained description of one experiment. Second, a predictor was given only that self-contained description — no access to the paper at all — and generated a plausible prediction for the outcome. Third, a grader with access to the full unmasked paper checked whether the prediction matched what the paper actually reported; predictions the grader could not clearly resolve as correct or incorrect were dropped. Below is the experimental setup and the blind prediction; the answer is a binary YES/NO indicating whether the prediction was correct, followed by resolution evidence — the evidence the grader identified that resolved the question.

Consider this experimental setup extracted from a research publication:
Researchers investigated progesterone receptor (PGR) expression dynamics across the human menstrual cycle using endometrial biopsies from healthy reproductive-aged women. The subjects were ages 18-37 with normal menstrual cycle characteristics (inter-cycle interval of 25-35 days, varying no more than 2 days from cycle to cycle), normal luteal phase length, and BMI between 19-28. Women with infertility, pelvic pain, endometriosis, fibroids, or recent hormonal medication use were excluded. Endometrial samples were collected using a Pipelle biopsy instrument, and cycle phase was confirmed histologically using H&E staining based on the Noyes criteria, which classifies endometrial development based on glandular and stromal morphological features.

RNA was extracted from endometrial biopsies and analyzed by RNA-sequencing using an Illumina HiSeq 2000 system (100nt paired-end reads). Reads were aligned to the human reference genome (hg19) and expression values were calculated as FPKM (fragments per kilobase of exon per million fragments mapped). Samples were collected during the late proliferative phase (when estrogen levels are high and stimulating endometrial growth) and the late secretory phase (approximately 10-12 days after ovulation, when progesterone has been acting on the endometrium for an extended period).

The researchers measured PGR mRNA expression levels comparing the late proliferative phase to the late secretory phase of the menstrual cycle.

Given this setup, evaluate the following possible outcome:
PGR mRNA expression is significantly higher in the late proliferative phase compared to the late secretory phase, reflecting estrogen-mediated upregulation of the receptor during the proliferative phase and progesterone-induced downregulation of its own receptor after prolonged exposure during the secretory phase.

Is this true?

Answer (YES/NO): YES